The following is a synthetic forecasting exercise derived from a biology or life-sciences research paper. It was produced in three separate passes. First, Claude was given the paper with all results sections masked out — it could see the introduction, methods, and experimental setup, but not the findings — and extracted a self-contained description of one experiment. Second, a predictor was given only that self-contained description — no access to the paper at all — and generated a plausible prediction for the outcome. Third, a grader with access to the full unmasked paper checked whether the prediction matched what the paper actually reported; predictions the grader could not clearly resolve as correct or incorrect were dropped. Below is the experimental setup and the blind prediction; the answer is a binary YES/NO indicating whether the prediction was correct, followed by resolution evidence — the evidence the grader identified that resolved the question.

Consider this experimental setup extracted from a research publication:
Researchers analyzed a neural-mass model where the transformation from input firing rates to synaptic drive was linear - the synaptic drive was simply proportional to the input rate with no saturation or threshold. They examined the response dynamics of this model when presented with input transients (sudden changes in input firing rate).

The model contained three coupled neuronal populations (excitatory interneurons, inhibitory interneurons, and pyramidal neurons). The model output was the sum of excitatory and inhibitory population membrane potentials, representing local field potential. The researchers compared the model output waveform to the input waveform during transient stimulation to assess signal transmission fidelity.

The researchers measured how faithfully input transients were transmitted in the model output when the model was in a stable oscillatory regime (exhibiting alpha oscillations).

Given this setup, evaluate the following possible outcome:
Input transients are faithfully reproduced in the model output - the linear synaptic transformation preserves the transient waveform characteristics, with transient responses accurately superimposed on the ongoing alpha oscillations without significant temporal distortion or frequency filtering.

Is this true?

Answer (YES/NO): NO